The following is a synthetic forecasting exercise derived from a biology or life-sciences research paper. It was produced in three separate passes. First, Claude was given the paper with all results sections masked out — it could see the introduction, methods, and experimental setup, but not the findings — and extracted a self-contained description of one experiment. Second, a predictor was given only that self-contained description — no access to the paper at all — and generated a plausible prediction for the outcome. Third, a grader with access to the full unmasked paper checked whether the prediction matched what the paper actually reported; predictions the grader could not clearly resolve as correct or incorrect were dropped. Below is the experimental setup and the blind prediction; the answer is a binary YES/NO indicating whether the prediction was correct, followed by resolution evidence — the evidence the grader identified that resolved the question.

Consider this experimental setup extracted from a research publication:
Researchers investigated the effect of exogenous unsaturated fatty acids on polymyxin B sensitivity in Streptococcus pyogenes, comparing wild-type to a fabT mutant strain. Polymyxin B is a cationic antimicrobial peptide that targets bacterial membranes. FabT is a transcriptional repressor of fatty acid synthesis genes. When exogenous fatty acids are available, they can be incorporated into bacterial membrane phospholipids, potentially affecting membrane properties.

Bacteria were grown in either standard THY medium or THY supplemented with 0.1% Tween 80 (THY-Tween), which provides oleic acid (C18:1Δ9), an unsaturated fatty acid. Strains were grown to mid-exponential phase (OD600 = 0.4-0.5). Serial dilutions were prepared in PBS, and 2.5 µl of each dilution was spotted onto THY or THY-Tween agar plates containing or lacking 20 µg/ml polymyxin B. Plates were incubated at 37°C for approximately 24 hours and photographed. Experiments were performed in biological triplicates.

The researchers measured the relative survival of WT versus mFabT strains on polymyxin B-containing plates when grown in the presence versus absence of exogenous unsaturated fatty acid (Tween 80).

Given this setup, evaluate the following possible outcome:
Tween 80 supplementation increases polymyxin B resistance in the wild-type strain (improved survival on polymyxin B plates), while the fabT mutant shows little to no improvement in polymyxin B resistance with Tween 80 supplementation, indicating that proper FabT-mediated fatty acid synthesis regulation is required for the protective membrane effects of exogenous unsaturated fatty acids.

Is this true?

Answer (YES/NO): YES